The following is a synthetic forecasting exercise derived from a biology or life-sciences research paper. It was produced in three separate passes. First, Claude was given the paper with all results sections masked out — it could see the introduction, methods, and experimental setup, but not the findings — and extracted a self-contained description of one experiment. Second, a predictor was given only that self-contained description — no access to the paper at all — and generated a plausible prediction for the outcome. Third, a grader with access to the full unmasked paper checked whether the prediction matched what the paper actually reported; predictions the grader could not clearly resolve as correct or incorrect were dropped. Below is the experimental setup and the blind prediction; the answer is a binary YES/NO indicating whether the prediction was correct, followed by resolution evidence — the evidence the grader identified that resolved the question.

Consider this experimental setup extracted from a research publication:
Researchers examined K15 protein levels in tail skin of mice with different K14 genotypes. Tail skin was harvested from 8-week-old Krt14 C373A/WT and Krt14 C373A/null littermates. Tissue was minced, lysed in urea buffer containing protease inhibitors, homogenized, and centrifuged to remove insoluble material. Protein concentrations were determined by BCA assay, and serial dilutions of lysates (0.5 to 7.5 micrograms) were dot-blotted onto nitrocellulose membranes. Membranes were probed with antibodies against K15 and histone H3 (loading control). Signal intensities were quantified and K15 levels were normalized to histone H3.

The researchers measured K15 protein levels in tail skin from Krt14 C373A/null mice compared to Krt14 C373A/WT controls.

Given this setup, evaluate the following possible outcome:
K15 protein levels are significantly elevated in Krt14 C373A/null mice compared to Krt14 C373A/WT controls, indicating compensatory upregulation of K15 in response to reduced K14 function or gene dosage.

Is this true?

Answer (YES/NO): NO